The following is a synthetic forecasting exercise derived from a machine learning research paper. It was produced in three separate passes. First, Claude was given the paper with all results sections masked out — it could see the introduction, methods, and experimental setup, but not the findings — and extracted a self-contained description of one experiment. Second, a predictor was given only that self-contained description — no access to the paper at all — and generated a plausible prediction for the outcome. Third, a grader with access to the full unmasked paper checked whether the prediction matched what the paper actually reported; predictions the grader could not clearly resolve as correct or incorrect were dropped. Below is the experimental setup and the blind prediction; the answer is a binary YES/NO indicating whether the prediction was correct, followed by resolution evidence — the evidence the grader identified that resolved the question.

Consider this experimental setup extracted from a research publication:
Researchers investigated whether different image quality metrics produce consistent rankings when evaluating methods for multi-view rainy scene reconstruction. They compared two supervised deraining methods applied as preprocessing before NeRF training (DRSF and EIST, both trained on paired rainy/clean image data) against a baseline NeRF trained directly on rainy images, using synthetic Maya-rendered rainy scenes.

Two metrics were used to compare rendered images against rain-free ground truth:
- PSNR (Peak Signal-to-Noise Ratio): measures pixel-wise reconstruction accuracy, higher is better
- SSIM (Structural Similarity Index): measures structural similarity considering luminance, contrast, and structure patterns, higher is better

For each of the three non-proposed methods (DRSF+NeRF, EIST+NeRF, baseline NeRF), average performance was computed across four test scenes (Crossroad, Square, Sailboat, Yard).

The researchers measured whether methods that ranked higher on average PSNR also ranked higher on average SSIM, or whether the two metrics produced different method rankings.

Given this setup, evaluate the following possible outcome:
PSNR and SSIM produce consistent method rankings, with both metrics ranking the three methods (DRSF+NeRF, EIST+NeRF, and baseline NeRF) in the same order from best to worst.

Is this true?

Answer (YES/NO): NO